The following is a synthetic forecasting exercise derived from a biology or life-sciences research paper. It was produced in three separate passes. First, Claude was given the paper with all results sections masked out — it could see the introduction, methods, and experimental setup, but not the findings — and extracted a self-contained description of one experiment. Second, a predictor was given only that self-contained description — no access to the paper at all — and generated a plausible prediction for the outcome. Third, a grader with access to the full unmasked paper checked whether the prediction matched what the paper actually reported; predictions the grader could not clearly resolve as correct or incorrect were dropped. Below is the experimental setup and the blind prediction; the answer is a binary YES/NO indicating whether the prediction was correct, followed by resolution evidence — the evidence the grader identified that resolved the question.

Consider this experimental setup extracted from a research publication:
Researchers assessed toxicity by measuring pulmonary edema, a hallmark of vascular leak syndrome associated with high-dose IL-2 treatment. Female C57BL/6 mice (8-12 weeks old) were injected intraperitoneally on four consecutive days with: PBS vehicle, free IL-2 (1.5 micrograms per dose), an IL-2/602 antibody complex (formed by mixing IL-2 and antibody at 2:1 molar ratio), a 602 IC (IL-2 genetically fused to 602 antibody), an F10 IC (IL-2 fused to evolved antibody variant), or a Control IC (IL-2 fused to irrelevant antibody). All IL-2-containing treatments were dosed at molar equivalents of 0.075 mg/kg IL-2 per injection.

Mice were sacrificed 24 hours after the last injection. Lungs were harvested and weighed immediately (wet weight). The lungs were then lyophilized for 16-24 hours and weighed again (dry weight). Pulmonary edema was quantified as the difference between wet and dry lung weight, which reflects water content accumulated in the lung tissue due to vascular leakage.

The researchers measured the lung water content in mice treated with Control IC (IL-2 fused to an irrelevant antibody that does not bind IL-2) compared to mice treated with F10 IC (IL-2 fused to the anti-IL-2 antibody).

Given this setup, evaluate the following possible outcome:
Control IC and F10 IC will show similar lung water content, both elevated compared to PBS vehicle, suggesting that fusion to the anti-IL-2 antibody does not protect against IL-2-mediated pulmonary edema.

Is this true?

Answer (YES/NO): NO